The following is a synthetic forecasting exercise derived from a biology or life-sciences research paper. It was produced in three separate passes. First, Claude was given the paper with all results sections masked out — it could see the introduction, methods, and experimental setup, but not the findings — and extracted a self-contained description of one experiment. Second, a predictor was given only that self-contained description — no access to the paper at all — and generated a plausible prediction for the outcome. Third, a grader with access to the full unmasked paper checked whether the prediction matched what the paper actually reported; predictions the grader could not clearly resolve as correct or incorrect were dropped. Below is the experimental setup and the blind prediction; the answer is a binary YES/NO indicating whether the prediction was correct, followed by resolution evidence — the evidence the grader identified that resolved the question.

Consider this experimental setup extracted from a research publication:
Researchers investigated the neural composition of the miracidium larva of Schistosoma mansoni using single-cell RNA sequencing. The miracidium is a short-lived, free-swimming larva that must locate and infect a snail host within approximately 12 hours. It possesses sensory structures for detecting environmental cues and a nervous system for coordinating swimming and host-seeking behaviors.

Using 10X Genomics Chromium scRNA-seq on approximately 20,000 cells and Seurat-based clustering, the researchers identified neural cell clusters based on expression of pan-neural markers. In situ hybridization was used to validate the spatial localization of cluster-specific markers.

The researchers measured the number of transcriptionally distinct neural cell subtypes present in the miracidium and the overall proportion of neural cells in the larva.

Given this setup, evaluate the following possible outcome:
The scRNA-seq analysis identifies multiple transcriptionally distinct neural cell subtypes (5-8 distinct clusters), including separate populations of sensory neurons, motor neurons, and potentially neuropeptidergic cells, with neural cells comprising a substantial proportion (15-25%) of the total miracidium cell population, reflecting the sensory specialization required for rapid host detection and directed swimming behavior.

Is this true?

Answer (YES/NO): NO